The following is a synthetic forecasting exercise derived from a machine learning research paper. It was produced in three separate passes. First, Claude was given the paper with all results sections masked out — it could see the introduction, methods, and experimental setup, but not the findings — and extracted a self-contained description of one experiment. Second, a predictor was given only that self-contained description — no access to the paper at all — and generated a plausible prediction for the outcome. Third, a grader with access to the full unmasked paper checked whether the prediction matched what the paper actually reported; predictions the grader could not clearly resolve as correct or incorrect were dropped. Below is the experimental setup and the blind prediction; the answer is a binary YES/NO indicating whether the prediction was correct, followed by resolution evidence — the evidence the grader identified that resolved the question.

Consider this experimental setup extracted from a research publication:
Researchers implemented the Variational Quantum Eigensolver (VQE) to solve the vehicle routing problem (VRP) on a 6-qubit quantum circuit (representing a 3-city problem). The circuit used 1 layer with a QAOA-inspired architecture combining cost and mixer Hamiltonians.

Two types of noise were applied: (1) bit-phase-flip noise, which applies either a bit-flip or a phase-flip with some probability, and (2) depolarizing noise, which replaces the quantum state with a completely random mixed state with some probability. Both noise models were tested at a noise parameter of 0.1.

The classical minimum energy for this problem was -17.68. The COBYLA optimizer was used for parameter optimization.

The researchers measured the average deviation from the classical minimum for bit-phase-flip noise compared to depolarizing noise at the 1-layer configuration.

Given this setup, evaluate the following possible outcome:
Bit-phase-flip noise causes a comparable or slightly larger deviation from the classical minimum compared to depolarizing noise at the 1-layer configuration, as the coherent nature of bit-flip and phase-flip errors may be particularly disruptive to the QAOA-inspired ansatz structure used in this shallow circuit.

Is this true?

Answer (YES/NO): NO